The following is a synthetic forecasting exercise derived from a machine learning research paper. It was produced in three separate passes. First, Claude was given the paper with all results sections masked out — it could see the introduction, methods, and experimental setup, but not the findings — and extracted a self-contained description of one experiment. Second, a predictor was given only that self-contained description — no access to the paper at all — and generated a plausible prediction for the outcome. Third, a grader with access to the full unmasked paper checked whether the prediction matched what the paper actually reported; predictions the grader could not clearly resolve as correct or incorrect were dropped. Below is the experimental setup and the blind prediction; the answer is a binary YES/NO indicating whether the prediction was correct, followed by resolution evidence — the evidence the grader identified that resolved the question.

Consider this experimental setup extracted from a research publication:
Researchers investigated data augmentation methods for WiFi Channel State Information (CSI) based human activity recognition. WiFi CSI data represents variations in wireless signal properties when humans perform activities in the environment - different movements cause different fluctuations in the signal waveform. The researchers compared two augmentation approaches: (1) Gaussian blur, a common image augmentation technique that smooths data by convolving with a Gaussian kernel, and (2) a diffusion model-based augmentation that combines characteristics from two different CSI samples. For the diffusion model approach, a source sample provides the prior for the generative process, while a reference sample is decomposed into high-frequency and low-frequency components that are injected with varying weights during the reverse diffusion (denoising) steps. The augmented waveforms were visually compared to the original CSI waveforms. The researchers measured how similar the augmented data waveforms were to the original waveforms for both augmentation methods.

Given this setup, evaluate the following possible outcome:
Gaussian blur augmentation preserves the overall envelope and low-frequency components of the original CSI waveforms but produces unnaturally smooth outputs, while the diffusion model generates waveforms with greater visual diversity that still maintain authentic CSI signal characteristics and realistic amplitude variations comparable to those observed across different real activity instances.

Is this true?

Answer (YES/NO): NO